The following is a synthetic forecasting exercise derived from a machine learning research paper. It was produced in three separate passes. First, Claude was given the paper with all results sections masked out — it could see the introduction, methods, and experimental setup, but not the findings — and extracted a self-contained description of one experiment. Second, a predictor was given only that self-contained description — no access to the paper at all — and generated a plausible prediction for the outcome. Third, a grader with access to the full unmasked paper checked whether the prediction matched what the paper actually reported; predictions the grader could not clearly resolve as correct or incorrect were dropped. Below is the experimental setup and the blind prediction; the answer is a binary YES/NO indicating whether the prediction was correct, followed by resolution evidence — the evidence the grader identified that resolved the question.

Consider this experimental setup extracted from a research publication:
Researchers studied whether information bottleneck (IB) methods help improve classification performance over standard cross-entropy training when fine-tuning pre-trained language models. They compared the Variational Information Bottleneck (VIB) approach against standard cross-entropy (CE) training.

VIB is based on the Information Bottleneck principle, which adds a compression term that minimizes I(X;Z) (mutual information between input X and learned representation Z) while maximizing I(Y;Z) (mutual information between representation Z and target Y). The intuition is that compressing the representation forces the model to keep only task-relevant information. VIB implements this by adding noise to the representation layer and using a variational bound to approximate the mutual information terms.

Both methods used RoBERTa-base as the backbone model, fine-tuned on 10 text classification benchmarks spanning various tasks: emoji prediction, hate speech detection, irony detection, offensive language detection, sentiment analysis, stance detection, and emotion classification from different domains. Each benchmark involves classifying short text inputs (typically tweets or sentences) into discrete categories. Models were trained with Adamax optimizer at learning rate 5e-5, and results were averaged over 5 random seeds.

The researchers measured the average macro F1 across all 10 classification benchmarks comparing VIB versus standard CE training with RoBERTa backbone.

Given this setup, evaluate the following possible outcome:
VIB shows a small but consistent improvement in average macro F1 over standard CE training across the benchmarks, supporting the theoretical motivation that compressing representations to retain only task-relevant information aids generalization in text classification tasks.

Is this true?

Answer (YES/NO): YES